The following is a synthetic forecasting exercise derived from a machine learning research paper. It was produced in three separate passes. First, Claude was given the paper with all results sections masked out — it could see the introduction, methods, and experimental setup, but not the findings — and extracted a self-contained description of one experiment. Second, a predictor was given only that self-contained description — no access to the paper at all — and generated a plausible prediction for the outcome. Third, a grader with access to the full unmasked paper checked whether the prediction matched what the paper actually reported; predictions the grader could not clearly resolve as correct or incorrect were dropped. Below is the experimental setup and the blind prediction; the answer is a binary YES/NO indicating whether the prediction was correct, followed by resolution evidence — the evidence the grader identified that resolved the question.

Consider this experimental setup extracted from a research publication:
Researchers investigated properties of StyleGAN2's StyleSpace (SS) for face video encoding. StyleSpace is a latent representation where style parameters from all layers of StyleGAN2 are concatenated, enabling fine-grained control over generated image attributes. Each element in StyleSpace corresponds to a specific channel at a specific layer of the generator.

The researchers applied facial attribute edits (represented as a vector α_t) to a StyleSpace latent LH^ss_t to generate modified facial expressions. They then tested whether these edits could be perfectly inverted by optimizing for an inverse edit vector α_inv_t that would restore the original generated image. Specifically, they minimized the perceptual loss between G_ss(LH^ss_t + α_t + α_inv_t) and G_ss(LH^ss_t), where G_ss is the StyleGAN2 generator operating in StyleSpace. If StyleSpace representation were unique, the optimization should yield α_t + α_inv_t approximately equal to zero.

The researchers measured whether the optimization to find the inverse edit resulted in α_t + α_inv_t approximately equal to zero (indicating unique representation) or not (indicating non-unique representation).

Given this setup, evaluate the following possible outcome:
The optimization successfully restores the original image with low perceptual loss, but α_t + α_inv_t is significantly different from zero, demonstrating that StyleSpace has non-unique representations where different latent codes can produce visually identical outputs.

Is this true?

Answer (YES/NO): YES